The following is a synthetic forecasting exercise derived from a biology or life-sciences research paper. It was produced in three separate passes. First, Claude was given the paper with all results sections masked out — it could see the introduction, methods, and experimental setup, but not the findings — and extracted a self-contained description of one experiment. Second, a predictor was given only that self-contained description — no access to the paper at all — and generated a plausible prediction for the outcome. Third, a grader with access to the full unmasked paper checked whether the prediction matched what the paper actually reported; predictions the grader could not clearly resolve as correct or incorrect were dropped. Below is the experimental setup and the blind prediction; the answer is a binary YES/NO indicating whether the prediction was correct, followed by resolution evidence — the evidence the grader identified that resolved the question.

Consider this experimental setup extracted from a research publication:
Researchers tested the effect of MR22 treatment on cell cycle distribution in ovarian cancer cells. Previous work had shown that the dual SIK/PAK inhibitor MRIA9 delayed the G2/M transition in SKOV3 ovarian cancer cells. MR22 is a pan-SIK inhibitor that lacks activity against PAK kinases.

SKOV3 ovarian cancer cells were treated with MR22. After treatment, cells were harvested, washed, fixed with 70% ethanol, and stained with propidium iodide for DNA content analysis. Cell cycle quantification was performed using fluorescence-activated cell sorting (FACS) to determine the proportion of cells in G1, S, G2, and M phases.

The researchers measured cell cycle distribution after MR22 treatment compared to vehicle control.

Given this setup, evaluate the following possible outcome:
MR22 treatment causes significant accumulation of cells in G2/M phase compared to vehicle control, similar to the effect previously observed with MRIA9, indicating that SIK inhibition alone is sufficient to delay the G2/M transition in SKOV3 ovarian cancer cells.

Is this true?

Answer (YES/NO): NO